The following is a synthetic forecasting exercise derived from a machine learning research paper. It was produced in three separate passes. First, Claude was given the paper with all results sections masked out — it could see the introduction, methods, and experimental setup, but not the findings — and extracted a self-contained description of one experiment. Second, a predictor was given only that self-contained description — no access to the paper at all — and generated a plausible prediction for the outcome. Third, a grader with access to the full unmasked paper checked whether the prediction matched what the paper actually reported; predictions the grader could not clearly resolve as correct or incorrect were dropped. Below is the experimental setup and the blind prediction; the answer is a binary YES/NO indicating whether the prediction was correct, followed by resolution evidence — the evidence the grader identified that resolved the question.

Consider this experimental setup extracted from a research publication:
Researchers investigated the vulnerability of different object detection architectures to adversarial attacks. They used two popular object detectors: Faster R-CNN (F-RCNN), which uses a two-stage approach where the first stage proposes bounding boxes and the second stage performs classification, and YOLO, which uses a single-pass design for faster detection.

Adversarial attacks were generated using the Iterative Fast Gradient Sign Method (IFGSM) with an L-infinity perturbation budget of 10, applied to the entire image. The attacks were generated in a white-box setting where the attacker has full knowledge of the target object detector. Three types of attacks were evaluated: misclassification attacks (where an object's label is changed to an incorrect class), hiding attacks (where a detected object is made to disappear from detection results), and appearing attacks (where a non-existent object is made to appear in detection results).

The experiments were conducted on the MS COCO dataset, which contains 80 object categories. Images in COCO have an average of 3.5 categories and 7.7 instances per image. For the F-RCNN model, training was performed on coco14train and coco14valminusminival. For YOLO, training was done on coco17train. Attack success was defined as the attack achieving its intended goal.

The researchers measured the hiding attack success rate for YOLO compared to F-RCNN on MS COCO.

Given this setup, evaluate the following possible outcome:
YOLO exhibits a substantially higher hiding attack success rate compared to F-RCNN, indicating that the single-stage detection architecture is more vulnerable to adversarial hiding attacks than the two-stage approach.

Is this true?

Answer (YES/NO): YES